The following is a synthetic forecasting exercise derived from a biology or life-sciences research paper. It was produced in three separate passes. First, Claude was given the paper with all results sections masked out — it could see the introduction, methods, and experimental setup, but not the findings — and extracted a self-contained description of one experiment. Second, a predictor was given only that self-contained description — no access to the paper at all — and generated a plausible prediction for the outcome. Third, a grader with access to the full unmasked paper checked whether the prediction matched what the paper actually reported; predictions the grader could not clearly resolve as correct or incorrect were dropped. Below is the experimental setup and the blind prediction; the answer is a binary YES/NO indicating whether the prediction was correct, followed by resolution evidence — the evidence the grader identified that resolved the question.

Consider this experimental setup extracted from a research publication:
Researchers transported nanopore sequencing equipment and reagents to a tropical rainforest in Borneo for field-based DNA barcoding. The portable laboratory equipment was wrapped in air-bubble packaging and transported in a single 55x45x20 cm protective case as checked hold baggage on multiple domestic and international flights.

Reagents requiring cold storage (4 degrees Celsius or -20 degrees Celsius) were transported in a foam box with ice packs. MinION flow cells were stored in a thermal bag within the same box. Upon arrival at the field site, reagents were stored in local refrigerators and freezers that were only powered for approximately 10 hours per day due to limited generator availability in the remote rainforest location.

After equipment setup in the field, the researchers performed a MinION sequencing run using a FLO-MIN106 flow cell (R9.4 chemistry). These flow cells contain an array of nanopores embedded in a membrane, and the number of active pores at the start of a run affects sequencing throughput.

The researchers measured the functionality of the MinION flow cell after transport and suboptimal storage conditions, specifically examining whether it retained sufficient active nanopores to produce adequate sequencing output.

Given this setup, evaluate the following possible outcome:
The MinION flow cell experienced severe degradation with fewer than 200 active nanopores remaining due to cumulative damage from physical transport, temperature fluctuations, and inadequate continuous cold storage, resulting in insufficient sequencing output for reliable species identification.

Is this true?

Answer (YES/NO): NO